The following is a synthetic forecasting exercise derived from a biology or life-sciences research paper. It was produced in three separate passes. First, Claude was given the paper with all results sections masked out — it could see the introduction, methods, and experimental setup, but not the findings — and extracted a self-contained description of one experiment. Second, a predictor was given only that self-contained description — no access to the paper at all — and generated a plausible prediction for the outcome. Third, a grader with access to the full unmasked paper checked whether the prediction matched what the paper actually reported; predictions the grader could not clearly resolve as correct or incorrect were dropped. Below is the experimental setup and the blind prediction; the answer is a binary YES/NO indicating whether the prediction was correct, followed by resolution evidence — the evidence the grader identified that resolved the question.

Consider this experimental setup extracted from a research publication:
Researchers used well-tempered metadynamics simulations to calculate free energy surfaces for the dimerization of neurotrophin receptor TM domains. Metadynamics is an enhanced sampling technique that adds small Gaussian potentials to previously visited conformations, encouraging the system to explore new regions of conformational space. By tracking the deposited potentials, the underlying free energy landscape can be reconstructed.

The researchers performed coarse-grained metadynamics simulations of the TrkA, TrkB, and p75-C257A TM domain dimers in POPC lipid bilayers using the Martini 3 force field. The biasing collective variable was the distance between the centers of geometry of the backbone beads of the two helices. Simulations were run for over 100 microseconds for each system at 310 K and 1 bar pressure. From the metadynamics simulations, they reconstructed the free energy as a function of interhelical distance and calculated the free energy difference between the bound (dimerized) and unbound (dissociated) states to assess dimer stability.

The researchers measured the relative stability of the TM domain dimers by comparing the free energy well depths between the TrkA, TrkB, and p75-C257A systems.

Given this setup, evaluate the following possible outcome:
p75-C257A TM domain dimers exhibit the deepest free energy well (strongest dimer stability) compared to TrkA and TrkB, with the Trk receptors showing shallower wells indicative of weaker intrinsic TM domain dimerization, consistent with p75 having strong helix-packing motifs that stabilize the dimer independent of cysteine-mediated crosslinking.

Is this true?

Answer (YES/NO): NO